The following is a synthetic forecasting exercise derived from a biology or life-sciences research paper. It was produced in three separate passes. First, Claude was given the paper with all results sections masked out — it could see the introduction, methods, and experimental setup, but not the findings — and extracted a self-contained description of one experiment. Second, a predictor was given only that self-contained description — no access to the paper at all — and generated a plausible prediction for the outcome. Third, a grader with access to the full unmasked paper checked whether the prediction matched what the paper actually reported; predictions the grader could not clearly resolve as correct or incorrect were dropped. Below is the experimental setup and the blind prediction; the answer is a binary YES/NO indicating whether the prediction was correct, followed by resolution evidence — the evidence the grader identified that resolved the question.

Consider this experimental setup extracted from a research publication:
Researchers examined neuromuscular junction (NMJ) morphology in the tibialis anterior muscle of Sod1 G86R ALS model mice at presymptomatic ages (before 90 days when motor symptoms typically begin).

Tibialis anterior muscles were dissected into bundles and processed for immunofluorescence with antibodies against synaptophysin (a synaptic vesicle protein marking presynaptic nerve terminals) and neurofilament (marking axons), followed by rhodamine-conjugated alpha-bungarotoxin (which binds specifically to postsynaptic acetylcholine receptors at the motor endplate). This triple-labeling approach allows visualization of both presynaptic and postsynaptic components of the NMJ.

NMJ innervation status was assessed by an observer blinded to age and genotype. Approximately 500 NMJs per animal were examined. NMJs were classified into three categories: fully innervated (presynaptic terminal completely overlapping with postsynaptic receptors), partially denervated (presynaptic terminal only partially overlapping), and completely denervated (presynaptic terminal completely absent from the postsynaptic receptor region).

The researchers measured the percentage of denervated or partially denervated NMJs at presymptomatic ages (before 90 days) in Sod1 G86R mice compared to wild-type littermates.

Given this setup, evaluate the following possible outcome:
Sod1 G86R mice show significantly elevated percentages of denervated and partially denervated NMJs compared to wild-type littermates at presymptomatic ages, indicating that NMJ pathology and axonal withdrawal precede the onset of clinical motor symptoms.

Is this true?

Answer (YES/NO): NO